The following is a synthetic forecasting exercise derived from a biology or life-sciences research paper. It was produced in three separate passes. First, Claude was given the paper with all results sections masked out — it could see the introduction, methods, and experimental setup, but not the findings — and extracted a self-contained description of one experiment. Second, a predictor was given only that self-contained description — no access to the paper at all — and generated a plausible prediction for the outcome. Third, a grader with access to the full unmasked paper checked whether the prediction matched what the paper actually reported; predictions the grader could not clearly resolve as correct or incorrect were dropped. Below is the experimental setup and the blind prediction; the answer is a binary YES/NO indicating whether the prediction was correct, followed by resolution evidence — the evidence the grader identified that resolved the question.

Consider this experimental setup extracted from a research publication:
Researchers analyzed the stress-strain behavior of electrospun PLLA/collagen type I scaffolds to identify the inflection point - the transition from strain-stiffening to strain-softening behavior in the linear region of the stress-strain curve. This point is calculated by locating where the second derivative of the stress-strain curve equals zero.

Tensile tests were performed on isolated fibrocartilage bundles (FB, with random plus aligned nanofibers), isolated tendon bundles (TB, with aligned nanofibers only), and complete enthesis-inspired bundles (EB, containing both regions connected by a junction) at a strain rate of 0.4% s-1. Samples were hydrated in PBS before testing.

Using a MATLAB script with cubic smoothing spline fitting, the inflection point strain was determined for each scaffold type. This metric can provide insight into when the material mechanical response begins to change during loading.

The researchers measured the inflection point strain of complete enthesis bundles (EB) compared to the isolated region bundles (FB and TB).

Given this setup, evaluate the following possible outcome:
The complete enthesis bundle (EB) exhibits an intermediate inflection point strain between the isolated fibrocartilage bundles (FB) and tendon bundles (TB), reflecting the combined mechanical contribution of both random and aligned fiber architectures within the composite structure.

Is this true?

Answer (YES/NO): NO